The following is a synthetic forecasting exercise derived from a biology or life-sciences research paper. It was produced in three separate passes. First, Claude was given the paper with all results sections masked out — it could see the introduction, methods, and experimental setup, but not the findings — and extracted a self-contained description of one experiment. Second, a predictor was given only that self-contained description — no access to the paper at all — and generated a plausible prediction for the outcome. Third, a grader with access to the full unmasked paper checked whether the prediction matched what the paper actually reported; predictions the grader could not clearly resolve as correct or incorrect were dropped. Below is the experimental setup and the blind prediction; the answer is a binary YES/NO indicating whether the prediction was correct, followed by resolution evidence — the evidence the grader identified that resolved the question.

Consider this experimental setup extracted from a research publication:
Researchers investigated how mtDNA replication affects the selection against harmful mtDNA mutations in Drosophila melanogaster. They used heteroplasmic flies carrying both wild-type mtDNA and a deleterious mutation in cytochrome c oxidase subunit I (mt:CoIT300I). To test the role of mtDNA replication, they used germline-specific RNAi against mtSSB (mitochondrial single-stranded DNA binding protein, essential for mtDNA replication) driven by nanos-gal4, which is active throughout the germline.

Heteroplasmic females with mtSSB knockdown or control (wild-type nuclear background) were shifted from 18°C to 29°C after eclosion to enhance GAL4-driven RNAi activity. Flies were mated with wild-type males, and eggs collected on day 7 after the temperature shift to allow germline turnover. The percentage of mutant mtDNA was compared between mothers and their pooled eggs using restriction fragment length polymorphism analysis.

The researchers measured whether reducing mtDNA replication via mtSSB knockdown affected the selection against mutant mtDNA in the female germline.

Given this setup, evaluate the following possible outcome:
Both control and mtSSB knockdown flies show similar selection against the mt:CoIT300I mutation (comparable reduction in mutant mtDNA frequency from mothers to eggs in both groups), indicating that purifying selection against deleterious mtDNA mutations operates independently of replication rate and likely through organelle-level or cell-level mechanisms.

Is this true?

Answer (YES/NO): NO